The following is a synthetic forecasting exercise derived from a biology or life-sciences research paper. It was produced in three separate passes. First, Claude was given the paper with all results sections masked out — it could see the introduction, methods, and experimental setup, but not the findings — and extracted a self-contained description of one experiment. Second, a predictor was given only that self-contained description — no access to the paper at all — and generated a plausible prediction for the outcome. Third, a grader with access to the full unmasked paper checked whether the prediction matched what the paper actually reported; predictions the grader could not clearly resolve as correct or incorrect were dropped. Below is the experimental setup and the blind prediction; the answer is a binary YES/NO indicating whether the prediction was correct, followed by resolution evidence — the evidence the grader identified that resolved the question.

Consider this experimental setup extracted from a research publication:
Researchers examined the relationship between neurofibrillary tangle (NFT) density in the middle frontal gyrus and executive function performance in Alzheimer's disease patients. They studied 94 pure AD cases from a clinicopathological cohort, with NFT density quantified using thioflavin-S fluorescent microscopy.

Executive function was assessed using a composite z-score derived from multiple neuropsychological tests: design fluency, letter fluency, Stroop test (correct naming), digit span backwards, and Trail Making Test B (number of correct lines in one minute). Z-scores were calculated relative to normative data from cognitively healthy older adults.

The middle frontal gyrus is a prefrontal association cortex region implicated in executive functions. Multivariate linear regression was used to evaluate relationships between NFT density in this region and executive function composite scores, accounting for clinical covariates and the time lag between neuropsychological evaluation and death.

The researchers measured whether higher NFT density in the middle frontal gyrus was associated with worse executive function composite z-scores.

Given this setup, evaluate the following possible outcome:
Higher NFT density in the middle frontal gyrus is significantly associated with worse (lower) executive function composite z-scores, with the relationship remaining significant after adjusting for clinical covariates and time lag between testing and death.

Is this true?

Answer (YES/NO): NO